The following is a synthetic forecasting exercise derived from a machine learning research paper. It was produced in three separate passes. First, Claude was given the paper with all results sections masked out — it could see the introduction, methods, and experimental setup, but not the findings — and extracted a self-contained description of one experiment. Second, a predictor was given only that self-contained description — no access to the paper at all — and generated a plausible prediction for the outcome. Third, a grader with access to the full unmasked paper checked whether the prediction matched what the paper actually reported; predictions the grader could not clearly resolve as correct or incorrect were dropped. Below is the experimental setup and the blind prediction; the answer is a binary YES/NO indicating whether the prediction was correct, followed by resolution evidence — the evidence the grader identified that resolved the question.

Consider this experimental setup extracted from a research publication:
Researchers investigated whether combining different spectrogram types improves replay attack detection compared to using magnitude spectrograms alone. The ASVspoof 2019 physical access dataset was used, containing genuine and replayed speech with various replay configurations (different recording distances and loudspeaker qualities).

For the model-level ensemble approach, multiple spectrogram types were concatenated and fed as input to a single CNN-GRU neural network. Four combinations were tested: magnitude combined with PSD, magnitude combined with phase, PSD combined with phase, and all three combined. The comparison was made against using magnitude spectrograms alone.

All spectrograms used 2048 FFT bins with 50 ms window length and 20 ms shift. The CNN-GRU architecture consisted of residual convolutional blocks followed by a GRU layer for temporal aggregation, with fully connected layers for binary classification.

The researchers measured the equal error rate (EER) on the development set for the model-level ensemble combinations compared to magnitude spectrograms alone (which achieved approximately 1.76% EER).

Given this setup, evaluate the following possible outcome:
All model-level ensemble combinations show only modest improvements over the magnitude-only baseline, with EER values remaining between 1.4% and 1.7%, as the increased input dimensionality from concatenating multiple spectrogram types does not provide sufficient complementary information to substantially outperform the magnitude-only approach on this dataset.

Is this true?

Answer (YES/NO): NO